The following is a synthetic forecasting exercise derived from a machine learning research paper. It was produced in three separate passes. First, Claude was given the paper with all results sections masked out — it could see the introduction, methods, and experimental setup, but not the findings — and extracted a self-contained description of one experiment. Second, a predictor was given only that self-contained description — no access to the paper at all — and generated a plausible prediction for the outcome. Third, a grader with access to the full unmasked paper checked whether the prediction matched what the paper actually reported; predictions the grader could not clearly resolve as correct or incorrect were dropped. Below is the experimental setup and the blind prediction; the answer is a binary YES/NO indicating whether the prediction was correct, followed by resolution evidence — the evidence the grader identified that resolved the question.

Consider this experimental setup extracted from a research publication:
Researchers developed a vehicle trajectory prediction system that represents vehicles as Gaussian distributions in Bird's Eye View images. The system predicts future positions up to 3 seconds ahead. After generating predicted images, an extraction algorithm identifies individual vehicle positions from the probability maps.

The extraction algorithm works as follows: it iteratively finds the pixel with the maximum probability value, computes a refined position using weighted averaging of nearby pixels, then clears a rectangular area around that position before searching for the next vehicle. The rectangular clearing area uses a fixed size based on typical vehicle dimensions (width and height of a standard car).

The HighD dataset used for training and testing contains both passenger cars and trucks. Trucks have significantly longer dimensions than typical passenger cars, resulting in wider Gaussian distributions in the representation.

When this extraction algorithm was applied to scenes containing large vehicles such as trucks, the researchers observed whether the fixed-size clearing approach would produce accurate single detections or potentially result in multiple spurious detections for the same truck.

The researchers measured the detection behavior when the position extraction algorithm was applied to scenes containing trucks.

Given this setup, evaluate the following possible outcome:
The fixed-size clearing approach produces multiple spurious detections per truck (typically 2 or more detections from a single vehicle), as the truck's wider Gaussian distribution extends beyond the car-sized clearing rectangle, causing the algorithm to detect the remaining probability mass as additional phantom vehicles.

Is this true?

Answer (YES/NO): NO